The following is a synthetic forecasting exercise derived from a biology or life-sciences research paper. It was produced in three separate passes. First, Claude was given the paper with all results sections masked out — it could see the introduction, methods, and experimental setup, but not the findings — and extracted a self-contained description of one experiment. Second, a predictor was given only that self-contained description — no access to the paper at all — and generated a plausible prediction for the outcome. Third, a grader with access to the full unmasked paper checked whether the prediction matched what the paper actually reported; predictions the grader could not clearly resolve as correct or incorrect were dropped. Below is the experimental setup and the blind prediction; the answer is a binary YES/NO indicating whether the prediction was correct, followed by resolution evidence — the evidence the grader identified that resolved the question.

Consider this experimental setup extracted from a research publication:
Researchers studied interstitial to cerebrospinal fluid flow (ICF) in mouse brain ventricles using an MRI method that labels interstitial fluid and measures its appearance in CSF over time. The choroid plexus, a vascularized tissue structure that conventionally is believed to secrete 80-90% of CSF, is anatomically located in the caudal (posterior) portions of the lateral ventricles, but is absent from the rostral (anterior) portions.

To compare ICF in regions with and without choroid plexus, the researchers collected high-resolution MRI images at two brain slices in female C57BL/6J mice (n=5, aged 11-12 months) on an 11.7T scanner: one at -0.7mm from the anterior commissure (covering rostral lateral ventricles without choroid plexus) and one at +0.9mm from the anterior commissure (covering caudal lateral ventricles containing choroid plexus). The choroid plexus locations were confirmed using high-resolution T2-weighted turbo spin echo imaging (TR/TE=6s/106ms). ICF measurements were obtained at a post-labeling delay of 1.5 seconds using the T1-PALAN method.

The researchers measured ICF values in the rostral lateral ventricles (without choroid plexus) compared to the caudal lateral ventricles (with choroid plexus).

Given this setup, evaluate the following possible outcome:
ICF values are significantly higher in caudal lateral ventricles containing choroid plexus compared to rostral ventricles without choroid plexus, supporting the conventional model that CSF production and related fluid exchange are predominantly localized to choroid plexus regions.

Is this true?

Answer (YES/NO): YES